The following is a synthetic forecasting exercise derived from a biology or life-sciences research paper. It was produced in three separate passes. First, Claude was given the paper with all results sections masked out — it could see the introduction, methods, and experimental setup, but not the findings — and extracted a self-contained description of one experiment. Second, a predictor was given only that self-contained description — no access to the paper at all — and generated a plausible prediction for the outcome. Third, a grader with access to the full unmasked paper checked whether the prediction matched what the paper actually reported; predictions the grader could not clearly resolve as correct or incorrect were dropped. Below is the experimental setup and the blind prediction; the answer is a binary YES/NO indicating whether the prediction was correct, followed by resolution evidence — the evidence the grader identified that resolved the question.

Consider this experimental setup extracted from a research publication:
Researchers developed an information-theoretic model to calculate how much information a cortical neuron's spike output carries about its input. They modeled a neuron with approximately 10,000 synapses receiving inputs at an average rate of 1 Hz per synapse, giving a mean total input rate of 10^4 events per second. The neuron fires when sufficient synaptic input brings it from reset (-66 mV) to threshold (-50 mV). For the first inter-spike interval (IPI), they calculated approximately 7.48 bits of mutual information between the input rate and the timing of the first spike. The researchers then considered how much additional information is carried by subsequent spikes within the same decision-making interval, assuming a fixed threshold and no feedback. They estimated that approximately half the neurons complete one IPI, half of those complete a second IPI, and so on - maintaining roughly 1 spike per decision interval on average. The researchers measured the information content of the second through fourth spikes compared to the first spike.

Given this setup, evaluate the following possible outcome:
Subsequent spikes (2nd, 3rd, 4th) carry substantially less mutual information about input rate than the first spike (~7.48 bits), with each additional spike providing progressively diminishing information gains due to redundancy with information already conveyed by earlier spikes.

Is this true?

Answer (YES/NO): YES